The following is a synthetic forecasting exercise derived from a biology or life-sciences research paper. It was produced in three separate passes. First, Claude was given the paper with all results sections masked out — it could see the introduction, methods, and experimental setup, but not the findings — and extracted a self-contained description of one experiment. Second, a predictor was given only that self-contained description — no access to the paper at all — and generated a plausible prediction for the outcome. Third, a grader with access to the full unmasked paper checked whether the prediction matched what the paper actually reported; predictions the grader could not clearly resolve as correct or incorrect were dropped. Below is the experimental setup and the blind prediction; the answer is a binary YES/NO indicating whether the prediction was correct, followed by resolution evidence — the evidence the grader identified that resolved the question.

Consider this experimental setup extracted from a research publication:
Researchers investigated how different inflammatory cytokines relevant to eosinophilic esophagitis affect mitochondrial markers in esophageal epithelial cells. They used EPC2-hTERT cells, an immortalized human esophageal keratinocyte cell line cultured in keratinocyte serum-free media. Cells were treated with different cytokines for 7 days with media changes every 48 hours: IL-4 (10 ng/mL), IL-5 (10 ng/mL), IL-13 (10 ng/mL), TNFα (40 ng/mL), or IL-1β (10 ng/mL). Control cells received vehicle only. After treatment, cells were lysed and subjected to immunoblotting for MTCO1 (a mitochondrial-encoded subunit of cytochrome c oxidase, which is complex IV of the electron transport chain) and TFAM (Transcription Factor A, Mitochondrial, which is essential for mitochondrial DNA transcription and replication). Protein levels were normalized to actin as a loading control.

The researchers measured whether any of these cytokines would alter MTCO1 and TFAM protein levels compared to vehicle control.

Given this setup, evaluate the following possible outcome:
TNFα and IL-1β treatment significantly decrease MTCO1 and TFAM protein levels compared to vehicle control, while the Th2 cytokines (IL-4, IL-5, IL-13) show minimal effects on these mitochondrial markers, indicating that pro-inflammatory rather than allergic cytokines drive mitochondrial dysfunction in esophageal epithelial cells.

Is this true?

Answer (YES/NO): NO